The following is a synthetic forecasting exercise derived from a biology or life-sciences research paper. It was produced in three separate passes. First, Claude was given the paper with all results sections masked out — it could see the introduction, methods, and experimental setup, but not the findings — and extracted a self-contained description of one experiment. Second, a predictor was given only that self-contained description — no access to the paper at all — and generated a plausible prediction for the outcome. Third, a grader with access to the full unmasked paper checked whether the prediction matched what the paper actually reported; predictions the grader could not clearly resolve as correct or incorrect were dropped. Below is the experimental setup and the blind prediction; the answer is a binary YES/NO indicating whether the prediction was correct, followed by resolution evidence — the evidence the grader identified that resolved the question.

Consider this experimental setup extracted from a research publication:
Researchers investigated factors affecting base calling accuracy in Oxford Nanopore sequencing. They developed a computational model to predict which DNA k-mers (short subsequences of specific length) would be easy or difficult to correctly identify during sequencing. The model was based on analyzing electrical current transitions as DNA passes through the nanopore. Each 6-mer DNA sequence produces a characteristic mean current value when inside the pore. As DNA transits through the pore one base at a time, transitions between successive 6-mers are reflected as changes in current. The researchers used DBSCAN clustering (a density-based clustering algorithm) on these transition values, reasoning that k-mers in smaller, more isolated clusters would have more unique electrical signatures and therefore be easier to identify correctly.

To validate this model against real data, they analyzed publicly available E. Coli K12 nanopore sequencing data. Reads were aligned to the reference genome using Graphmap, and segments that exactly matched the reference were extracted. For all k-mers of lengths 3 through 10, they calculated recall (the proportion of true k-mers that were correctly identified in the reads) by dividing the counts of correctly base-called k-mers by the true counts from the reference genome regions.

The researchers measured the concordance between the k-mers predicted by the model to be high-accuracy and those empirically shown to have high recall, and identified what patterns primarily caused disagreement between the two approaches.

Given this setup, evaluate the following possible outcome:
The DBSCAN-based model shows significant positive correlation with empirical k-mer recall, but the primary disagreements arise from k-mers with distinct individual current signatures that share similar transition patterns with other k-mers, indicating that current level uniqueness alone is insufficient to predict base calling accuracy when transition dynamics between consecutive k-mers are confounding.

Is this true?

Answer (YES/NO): NO